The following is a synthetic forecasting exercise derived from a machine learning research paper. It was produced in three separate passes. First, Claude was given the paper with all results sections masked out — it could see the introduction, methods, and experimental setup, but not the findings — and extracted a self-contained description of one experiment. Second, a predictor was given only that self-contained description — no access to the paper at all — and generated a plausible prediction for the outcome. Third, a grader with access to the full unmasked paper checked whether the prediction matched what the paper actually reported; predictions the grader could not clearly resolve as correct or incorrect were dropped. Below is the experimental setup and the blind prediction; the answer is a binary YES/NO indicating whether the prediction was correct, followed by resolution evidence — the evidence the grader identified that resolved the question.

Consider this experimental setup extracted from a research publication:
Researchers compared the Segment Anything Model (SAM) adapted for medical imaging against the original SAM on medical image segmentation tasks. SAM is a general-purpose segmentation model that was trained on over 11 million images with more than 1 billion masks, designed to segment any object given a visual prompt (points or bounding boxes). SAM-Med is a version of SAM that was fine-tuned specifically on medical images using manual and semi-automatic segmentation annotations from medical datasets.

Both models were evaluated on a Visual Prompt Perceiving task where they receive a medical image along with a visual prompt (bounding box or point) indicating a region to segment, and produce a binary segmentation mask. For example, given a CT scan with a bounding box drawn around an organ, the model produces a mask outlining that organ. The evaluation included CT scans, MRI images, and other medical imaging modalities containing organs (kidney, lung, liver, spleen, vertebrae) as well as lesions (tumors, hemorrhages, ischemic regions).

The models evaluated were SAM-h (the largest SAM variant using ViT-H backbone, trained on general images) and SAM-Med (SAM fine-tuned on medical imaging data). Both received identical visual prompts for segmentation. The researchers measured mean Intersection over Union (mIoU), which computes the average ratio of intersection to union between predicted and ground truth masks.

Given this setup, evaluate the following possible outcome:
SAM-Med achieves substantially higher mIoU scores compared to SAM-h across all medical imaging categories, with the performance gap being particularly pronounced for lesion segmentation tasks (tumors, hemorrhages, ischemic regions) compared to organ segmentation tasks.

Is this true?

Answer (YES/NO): NO